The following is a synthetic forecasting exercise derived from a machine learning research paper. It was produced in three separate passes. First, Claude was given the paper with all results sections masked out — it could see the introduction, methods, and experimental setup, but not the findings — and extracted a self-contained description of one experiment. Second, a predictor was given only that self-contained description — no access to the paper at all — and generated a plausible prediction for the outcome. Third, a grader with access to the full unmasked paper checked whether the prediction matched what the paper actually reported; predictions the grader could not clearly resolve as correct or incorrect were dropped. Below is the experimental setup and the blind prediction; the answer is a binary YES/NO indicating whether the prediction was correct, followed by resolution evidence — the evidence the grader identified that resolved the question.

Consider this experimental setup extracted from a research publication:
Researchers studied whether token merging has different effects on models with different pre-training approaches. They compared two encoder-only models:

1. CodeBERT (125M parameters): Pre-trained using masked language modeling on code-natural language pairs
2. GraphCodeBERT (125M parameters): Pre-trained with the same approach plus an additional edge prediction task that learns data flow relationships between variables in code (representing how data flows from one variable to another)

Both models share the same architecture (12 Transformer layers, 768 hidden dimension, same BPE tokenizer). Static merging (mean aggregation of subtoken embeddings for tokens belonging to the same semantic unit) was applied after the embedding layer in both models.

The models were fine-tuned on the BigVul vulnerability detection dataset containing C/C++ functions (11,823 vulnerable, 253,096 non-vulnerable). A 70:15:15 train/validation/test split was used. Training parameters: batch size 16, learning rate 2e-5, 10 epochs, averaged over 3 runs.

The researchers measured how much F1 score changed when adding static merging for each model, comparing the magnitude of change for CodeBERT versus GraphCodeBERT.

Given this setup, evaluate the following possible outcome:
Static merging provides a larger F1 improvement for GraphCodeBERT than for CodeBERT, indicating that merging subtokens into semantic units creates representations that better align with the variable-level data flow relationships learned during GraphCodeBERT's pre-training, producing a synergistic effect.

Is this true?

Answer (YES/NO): NO